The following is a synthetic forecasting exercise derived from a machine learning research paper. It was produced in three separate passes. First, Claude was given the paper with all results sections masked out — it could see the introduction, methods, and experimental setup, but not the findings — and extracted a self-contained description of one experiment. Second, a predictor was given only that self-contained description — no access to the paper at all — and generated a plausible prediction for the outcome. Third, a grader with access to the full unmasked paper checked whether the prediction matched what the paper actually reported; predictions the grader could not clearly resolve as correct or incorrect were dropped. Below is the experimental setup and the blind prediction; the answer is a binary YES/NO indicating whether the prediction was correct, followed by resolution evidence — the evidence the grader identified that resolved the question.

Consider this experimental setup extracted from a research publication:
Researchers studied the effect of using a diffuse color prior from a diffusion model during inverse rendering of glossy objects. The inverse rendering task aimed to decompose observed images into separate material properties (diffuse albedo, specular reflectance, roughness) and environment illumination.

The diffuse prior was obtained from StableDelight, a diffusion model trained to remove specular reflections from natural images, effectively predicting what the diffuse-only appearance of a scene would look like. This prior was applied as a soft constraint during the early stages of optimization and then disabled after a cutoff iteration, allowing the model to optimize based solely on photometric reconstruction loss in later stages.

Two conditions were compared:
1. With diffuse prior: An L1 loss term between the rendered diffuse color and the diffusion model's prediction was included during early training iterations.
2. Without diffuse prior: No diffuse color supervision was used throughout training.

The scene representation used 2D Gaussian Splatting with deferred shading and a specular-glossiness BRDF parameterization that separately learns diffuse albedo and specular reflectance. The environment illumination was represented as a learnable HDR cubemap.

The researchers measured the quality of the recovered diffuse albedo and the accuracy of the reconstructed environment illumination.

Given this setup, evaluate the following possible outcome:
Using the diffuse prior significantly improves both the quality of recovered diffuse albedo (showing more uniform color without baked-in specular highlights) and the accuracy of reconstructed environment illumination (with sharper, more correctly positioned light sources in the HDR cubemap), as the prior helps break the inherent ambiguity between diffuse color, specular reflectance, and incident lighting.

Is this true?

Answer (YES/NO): NO